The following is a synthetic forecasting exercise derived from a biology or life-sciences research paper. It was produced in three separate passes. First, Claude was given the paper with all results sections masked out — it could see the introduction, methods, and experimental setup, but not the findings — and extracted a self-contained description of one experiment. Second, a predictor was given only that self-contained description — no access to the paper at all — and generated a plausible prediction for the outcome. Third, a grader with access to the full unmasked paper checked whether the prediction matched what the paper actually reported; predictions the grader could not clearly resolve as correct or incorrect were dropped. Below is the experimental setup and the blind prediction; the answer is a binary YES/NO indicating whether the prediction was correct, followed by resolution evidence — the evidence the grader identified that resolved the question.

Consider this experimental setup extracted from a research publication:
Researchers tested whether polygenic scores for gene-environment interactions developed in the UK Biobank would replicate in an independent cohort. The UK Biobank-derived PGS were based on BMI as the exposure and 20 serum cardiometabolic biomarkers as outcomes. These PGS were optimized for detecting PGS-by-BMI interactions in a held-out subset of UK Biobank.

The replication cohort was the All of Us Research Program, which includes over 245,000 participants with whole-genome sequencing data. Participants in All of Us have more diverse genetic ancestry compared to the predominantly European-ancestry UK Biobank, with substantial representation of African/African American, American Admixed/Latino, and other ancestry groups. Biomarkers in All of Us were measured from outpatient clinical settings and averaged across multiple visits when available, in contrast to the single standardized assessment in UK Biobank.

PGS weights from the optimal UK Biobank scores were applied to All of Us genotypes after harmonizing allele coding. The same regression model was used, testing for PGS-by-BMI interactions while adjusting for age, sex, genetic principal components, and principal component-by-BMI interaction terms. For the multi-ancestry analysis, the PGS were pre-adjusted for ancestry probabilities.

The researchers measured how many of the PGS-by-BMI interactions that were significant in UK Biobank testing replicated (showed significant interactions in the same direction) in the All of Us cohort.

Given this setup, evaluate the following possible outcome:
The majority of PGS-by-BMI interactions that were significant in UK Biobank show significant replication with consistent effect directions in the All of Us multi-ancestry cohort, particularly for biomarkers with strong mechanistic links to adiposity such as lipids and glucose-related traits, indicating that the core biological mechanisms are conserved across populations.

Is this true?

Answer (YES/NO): NO